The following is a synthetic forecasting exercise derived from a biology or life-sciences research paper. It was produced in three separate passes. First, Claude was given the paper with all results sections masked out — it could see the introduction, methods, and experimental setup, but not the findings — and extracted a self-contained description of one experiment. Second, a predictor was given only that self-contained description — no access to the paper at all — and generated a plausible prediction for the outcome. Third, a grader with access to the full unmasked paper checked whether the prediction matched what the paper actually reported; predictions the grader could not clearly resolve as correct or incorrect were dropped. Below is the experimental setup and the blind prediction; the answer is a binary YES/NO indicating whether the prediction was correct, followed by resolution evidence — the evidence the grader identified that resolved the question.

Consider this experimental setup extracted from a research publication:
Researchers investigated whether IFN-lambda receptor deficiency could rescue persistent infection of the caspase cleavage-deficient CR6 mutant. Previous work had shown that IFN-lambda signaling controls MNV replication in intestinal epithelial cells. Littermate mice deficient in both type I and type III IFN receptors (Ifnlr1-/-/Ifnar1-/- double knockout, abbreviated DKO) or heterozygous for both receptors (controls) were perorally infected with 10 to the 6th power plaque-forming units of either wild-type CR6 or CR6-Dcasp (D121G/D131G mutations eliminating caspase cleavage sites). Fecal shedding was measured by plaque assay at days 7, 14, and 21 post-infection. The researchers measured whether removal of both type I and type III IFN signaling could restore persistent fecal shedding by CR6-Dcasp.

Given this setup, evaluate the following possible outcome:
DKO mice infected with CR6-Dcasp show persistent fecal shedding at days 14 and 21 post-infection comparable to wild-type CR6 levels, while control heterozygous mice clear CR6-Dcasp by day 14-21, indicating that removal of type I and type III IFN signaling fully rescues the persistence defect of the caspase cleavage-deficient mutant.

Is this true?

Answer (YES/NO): NO